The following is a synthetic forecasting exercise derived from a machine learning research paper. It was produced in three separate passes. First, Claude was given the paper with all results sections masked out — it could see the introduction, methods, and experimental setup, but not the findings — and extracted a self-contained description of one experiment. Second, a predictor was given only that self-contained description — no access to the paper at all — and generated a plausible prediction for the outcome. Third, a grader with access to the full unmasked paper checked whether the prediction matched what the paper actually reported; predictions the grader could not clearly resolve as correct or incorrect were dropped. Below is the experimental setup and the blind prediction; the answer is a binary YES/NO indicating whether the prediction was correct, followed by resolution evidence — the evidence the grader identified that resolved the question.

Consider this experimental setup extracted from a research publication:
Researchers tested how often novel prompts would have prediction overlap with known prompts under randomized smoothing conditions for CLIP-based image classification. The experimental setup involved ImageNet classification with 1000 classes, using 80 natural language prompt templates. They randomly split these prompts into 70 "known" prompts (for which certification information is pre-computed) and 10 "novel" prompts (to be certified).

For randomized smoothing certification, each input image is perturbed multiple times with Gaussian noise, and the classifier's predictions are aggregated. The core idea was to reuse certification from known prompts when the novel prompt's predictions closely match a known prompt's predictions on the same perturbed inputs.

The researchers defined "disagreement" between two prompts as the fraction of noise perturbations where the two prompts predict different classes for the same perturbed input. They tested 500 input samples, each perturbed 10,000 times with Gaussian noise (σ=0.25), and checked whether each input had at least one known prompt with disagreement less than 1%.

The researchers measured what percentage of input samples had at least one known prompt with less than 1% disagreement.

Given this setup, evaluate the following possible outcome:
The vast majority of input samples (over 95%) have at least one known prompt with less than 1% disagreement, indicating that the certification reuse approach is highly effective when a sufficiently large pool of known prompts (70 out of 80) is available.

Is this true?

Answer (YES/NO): NO